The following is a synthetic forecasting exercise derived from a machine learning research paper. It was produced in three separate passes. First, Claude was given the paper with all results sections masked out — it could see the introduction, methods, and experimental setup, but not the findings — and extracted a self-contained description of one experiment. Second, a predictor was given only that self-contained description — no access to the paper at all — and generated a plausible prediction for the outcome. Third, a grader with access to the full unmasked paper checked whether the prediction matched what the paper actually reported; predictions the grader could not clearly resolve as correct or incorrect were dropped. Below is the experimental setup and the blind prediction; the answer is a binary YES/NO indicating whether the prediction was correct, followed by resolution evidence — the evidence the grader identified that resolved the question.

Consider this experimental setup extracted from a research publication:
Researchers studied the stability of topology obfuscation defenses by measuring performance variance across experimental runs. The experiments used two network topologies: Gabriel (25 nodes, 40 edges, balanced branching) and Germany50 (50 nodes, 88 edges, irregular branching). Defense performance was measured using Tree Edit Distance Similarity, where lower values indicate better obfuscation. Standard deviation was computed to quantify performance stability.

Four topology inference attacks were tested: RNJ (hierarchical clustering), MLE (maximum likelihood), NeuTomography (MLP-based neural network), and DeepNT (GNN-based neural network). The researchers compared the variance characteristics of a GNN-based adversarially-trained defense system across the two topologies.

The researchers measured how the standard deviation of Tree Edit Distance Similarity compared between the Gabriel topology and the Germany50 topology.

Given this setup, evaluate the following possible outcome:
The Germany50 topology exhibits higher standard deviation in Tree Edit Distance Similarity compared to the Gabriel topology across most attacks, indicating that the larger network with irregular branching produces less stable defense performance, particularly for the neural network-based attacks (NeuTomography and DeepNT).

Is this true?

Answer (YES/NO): NO